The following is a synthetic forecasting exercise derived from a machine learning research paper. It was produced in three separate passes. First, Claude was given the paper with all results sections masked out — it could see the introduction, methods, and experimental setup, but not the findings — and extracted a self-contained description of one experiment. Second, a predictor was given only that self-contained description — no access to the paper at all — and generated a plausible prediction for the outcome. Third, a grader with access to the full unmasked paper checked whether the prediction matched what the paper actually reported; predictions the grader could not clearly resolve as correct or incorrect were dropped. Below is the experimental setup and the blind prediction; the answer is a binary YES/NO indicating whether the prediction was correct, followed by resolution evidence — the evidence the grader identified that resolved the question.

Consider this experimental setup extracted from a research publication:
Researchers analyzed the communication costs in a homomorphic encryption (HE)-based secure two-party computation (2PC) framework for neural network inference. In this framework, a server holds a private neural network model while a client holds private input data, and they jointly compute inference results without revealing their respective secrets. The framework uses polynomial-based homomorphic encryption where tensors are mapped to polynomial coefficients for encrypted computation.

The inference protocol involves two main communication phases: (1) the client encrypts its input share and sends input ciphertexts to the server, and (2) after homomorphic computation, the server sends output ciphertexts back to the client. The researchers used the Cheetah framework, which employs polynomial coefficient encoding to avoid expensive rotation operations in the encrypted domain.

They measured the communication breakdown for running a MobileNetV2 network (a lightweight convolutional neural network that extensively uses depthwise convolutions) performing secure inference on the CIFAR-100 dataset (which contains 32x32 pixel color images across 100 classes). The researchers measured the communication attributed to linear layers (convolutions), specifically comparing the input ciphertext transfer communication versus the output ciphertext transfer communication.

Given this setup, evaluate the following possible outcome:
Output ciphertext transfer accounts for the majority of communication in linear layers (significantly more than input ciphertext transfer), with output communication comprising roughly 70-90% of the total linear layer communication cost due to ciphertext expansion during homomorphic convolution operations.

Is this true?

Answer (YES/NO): NO